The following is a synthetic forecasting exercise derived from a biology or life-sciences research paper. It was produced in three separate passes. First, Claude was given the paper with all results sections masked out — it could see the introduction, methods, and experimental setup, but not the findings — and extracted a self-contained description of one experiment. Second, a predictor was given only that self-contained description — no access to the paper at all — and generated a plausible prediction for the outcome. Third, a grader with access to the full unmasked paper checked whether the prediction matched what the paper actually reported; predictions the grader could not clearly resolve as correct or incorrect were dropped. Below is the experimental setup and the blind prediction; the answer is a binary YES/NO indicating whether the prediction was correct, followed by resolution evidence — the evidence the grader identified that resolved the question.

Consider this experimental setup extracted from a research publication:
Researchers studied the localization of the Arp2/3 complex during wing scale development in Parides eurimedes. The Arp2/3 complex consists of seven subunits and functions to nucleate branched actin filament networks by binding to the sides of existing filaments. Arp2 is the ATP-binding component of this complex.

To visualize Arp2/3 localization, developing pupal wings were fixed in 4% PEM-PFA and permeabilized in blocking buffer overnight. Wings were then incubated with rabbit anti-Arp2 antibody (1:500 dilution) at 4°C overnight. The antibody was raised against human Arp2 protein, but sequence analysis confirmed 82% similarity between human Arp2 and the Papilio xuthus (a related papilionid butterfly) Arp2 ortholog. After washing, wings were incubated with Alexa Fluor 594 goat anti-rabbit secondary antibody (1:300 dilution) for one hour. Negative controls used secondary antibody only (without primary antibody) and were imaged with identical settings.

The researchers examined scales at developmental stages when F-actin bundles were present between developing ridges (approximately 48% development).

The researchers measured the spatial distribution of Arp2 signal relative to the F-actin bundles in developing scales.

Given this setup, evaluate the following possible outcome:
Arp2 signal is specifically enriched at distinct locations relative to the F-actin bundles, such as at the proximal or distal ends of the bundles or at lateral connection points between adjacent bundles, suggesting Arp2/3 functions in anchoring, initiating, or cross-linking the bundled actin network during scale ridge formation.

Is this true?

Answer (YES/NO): NO